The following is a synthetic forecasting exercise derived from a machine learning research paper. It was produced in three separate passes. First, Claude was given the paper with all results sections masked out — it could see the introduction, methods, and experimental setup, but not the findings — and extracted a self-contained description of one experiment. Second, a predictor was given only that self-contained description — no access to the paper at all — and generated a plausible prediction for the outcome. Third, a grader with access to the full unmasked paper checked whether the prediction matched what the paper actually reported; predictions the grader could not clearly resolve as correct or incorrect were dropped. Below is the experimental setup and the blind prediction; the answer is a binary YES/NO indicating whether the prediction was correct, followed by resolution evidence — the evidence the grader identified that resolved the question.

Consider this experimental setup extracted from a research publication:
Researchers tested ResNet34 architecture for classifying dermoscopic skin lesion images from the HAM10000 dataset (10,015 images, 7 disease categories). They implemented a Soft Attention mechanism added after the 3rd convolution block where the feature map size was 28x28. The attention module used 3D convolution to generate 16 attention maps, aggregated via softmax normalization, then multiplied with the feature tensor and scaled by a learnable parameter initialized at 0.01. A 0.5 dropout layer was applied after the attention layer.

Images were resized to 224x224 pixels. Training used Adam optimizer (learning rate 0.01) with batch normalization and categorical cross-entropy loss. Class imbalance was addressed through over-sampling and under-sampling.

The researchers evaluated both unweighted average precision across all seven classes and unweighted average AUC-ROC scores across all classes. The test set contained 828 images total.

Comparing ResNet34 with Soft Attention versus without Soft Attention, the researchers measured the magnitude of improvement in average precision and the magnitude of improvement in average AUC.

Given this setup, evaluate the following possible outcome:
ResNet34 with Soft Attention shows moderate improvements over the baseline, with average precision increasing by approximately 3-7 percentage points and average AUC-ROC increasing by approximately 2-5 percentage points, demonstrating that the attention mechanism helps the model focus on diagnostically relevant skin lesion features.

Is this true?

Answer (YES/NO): NO